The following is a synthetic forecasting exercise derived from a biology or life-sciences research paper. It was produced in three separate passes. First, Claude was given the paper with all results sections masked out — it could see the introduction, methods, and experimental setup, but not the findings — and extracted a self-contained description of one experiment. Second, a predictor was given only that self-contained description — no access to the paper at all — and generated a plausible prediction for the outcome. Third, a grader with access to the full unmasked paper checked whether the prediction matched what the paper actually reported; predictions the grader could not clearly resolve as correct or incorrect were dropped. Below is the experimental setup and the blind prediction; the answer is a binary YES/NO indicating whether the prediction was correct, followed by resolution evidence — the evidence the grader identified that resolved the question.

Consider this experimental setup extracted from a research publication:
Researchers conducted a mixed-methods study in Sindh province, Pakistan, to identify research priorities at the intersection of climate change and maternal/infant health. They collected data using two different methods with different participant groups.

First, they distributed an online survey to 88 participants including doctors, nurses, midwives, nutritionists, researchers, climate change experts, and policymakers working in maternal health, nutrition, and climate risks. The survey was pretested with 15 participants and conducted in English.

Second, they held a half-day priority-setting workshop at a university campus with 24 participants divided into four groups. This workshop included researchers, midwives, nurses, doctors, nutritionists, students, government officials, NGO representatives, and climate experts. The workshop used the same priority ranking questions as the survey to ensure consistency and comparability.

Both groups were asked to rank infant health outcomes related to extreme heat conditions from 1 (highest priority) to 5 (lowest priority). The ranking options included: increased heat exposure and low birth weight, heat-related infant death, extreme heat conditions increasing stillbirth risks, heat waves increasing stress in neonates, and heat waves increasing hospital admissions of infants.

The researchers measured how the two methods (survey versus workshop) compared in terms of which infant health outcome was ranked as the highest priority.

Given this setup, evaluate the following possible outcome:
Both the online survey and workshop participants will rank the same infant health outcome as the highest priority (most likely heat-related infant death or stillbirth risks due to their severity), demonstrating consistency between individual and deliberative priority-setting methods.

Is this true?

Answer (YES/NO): NO